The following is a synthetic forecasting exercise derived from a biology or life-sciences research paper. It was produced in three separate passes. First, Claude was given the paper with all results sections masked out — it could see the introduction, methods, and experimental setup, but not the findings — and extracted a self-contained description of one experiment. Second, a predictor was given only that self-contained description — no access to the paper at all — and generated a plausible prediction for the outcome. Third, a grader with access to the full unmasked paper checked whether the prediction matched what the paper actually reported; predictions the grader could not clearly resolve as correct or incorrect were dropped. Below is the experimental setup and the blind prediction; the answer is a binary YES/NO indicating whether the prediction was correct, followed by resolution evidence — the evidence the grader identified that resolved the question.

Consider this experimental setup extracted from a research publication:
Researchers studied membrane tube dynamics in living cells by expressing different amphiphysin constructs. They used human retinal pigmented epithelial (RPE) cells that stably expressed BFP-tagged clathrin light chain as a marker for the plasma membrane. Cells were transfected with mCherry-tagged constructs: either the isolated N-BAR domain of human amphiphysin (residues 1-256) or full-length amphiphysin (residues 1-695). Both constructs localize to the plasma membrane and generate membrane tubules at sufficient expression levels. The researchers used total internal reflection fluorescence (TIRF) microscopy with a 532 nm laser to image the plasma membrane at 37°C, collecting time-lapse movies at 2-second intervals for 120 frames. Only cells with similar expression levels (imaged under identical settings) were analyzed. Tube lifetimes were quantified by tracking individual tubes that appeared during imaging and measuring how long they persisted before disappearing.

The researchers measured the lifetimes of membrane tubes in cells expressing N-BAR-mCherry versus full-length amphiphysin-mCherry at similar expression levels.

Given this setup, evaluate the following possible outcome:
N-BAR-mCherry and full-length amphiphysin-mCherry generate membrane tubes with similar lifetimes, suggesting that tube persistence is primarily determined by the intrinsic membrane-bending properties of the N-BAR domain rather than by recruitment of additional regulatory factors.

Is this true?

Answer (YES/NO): NO